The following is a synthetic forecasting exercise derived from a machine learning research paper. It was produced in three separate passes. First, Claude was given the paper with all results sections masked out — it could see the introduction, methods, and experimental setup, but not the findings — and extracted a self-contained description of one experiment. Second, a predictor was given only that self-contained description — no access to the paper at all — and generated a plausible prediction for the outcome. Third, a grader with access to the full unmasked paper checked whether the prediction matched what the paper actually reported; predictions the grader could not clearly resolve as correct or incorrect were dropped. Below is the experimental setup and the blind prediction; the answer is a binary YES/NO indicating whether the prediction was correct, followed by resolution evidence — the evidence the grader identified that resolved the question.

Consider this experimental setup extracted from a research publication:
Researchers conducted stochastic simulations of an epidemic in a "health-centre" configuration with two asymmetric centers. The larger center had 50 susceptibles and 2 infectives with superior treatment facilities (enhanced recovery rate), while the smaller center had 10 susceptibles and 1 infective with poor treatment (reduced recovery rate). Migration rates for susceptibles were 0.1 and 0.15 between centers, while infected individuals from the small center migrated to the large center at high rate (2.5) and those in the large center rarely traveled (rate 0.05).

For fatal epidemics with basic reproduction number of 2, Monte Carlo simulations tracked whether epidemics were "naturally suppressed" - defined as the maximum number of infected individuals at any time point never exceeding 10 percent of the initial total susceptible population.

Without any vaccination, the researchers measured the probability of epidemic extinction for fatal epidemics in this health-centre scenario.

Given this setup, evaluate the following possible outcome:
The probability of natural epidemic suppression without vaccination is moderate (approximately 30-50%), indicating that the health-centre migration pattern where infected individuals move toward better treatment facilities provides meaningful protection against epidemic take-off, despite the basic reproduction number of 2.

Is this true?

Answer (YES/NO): NO